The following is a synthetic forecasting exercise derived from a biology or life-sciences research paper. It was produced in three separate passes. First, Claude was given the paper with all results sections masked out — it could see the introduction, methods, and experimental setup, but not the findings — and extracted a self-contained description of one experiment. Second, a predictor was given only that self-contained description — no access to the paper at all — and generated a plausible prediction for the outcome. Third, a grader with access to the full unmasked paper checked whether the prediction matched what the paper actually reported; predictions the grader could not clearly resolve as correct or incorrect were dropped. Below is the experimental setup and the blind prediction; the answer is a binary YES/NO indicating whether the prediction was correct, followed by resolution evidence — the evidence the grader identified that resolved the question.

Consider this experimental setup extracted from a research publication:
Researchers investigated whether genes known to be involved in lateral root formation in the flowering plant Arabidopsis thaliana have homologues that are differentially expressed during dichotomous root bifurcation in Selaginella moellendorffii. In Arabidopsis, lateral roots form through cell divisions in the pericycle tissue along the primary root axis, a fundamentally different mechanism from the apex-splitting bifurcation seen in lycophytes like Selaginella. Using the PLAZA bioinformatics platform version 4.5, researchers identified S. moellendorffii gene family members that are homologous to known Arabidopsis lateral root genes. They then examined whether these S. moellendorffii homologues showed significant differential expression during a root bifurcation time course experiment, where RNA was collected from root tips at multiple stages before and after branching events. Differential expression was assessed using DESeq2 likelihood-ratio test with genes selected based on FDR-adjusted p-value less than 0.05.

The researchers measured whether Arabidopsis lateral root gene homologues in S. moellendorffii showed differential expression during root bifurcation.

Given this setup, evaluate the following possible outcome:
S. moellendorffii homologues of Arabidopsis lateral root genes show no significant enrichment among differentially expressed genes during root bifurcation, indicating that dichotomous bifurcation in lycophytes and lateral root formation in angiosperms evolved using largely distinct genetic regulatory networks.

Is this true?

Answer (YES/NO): NO